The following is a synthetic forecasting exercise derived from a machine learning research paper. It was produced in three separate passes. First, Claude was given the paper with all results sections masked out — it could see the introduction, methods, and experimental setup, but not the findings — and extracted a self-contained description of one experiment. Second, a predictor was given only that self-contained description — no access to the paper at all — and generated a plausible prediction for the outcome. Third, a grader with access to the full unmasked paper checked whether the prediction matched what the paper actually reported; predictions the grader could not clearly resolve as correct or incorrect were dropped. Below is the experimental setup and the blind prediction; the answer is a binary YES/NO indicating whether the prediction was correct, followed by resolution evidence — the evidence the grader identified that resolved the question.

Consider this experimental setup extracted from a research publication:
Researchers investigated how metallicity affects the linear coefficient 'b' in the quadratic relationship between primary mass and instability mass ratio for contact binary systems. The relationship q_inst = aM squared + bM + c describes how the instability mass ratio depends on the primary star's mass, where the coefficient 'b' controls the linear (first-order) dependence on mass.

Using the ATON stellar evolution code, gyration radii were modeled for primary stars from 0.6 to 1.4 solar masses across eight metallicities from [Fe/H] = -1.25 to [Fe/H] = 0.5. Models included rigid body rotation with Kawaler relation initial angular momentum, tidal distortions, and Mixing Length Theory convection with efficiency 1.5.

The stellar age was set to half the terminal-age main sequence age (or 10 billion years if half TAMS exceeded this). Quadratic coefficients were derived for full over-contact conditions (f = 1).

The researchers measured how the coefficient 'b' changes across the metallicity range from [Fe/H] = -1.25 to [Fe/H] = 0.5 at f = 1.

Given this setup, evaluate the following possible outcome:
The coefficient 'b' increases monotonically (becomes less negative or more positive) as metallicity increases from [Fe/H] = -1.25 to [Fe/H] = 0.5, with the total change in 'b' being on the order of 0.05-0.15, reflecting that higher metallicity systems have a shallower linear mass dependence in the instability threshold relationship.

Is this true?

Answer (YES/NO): NO